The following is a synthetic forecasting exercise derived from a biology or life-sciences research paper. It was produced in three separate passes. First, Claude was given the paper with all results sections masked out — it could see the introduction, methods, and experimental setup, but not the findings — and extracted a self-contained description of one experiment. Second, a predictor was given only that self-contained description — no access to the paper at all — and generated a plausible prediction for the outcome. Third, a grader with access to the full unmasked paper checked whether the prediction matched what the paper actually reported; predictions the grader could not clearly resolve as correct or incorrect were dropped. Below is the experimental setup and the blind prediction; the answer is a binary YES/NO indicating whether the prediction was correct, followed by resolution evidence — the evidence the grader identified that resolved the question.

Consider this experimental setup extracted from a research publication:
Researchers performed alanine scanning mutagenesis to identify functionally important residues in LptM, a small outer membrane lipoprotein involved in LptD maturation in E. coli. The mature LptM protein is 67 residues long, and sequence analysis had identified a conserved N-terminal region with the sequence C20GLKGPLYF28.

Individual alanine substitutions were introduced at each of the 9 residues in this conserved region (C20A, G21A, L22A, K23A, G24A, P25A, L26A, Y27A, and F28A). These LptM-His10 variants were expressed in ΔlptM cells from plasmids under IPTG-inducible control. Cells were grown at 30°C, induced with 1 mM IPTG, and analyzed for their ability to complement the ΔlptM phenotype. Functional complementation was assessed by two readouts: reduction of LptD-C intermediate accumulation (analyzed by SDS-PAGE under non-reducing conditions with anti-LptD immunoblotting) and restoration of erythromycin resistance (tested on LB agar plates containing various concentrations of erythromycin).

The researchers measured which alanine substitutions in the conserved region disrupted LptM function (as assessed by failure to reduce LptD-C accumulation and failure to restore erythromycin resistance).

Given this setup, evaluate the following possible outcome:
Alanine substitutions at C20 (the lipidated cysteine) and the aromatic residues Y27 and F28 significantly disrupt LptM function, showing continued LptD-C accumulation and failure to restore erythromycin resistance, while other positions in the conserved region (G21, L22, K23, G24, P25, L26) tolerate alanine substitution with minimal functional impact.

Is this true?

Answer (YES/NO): NO